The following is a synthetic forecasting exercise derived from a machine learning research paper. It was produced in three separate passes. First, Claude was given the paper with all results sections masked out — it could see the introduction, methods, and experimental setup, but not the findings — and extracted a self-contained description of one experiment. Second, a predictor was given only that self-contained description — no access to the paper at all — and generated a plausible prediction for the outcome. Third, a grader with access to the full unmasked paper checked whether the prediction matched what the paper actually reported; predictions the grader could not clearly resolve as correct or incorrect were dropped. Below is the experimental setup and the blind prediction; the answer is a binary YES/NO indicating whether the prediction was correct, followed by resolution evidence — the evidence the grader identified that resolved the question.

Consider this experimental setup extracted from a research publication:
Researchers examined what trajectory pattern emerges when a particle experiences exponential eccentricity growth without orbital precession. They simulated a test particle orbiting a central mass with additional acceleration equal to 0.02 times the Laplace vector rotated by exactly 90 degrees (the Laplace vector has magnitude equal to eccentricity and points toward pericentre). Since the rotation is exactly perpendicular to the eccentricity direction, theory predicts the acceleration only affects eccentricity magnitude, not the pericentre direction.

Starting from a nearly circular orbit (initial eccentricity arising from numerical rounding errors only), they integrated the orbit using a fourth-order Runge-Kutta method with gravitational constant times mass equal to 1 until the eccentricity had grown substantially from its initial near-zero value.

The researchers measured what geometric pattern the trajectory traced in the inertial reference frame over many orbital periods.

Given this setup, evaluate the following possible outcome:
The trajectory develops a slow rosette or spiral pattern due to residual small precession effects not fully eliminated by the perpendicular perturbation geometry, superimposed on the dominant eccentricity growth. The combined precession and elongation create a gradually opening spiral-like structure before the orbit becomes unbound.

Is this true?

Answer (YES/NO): NO